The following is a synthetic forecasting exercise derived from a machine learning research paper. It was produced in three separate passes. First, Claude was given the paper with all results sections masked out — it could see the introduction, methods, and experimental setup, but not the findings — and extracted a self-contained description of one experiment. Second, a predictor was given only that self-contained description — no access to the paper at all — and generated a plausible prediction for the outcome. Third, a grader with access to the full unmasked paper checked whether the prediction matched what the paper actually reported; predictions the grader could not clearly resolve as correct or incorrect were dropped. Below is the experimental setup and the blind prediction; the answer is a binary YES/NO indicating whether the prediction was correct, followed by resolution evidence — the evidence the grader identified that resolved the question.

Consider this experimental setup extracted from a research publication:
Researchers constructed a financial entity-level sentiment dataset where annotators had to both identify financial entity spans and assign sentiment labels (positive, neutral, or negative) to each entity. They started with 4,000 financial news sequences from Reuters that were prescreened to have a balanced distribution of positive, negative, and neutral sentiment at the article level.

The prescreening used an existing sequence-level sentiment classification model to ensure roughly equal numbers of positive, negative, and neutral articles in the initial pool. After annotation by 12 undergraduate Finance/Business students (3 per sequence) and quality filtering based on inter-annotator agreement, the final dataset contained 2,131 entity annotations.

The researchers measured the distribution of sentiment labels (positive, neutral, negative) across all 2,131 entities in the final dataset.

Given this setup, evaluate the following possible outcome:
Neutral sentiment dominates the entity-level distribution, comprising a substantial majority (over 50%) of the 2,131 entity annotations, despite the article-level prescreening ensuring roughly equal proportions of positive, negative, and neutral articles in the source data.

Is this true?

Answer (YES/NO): YES